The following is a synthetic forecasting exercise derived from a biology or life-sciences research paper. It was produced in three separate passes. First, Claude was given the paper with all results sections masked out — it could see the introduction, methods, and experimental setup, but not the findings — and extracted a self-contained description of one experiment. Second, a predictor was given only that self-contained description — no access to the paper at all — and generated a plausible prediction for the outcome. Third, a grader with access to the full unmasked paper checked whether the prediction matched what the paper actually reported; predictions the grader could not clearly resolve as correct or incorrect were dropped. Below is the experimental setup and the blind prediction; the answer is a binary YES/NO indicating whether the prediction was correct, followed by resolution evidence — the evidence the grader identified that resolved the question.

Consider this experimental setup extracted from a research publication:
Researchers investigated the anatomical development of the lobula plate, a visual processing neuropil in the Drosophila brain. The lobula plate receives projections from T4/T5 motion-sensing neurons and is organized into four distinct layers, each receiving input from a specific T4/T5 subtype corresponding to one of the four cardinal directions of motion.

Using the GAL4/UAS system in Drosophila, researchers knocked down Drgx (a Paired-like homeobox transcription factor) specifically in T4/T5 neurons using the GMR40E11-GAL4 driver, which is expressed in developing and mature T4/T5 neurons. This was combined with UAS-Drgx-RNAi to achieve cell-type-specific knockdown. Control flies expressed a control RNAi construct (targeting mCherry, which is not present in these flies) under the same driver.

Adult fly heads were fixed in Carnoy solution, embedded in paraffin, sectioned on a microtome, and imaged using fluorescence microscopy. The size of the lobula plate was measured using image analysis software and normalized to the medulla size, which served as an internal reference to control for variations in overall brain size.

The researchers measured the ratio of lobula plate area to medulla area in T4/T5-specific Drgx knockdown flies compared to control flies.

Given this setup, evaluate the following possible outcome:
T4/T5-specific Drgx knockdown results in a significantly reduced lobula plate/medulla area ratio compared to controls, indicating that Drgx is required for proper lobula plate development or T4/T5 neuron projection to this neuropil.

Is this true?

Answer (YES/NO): YES